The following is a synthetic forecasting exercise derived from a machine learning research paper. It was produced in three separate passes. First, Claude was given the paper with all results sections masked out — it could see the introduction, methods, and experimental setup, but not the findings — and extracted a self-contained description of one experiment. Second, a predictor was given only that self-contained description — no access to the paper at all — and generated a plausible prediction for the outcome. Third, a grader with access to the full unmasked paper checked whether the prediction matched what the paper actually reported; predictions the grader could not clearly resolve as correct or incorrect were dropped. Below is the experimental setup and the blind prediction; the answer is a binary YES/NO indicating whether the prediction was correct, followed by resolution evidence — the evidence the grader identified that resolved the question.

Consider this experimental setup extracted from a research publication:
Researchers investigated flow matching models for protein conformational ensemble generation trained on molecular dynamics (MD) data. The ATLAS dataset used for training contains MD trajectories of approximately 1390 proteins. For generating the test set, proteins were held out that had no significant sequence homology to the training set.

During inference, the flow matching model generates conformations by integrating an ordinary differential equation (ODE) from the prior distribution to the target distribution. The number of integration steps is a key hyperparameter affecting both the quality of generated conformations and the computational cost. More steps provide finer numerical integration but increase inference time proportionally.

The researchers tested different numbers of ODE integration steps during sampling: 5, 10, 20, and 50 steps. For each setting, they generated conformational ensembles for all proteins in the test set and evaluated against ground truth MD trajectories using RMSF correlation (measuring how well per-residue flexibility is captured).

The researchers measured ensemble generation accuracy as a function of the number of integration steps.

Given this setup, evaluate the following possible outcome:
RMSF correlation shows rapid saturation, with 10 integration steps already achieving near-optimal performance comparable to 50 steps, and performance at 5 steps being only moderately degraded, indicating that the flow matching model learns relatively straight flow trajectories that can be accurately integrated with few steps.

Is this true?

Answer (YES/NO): NO